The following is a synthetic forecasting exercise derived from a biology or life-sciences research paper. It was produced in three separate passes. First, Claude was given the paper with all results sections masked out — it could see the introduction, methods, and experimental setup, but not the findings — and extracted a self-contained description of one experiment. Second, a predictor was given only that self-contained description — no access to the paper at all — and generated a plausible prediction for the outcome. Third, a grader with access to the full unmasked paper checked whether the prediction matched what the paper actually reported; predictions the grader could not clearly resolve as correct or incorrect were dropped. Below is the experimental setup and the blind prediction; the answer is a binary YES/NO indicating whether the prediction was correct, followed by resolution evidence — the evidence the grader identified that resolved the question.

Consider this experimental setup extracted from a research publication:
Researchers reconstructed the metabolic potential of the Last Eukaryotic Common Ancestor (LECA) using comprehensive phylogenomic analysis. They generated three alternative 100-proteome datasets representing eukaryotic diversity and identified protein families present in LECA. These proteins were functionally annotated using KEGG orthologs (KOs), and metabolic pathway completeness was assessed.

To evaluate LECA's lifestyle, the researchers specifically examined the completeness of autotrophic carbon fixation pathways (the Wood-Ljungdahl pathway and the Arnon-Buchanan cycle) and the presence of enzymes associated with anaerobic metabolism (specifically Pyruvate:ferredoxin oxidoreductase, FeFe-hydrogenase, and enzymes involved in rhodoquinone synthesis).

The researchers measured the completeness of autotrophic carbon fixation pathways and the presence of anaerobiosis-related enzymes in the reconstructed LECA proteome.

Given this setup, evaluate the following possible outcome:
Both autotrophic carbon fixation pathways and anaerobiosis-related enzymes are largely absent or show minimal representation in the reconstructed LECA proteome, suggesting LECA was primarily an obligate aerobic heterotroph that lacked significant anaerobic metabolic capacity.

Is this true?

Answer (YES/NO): YES